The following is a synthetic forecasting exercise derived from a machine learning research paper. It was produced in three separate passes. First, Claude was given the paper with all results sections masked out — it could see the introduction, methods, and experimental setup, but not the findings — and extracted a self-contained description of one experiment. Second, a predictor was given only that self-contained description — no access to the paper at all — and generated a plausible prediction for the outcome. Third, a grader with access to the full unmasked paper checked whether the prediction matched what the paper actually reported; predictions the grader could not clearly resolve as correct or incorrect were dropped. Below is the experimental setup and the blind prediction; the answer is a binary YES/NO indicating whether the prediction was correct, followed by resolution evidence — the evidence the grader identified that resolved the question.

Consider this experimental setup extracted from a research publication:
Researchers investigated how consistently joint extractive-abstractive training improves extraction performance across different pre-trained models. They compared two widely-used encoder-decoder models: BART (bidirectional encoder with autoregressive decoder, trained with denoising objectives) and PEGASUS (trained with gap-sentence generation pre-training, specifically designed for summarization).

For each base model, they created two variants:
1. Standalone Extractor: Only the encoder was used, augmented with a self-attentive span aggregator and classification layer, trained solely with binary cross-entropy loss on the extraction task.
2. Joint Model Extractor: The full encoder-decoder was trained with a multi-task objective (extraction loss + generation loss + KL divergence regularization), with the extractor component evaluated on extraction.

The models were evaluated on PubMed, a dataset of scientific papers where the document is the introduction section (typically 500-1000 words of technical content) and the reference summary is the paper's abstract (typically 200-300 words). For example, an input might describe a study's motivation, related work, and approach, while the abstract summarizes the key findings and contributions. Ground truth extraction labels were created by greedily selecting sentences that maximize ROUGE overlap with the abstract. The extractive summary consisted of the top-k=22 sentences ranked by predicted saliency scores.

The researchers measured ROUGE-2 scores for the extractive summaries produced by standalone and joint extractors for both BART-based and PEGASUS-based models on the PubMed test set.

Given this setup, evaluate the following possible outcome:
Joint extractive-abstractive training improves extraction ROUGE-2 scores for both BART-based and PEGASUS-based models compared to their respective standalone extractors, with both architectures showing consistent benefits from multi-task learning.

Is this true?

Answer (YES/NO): NO